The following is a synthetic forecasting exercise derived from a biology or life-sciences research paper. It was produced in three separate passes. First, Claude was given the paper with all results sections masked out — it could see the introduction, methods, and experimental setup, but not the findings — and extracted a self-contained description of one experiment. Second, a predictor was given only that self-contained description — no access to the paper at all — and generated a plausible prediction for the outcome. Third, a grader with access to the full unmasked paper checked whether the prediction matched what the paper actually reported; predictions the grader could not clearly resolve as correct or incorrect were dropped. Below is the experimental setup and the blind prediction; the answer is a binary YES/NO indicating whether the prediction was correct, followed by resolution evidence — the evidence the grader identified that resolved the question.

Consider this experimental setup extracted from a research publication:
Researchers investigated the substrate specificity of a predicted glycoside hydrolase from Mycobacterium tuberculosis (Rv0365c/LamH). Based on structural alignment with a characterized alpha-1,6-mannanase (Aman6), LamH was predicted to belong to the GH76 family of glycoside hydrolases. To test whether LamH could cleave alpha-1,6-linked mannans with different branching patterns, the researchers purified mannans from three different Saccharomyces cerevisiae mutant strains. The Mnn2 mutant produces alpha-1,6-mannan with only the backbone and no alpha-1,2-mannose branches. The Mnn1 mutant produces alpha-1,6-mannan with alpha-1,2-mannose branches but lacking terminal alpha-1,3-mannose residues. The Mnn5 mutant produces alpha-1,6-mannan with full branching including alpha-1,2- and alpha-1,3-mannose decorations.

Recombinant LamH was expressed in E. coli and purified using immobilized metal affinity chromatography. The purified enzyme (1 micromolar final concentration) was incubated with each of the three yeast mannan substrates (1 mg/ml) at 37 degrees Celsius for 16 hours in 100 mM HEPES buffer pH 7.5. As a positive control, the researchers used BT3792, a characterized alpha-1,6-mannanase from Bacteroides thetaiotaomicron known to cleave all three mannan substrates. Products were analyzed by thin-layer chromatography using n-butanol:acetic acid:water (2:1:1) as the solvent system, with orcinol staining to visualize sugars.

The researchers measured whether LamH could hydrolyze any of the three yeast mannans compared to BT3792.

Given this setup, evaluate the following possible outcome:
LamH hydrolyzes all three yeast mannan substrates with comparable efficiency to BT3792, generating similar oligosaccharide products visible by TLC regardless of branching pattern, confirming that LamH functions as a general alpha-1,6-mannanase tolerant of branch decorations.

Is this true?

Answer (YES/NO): NO